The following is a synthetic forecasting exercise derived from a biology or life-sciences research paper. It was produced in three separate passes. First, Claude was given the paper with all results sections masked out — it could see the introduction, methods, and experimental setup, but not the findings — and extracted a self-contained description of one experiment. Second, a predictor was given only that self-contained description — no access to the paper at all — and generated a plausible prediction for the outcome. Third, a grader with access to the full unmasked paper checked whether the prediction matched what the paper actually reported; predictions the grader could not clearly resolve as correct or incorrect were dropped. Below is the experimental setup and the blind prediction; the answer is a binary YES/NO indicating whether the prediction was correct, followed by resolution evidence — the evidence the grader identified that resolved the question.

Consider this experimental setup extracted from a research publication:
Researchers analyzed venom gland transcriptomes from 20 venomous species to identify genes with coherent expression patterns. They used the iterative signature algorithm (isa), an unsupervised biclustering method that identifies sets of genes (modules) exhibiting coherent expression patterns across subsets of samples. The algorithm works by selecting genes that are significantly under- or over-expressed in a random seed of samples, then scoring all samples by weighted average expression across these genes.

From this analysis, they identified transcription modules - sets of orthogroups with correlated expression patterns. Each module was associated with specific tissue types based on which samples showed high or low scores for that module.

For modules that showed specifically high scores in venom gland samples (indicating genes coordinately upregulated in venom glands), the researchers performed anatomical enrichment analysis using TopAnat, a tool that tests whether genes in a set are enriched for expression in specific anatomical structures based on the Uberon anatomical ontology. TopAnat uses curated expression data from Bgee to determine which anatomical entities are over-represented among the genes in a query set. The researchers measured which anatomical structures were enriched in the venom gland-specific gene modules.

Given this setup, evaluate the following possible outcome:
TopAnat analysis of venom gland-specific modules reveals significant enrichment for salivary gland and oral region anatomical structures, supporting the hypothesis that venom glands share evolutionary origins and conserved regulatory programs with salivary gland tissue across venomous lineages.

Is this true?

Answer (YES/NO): NO